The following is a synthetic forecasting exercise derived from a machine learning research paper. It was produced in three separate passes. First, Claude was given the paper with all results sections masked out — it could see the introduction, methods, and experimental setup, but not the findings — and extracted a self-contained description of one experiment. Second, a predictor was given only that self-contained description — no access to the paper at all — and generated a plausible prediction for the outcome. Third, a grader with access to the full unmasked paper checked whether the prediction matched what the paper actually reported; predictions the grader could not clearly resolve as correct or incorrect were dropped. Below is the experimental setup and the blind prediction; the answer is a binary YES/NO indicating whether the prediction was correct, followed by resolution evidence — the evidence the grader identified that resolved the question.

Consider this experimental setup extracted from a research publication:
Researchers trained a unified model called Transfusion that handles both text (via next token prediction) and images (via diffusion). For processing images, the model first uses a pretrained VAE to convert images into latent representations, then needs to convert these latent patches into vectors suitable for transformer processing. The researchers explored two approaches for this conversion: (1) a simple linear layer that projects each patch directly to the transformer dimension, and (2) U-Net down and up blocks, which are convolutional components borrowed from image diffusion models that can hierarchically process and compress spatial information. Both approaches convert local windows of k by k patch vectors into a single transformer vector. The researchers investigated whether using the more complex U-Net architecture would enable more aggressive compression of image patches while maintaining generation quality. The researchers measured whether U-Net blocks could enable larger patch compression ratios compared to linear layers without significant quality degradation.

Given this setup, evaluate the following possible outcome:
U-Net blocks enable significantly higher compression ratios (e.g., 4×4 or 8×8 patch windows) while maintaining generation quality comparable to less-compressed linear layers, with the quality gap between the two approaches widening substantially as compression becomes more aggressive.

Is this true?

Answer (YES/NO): YES